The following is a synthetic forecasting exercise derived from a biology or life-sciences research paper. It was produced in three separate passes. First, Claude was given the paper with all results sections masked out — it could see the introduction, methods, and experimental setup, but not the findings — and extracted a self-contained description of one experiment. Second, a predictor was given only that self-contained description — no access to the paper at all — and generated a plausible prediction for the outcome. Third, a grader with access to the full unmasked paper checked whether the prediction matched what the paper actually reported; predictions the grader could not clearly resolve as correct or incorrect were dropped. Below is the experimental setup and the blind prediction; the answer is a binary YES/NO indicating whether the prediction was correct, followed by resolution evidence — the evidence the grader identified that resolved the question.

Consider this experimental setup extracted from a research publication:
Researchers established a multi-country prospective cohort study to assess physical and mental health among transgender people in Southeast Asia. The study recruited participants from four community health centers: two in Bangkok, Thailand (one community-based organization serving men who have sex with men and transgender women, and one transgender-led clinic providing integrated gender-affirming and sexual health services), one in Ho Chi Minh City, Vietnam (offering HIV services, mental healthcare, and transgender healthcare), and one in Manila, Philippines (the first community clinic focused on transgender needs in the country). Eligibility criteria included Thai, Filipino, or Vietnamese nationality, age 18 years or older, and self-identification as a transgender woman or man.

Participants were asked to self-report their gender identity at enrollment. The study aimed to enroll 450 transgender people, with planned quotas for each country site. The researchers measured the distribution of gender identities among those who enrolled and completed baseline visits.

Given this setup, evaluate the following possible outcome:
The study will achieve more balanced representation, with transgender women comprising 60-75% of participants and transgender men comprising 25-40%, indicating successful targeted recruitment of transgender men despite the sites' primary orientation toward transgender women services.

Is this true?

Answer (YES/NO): NO